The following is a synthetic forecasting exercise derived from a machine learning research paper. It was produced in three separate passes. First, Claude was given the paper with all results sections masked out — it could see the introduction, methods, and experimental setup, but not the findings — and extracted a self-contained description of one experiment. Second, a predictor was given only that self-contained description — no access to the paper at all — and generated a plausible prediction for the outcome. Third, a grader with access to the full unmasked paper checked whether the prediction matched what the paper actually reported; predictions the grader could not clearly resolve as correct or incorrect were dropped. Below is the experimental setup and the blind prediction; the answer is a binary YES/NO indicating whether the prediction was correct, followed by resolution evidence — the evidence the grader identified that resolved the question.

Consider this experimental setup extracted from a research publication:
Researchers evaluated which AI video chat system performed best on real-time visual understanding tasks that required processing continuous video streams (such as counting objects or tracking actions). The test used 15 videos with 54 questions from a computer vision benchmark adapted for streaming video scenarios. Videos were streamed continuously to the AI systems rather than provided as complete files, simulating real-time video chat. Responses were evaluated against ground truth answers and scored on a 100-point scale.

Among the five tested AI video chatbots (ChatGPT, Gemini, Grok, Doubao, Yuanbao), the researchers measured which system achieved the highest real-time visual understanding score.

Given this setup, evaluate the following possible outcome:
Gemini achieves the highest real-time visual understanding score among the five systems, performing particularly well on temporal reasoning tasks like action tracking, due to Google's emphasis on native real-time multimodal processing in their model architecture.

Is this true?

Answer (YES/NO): NO